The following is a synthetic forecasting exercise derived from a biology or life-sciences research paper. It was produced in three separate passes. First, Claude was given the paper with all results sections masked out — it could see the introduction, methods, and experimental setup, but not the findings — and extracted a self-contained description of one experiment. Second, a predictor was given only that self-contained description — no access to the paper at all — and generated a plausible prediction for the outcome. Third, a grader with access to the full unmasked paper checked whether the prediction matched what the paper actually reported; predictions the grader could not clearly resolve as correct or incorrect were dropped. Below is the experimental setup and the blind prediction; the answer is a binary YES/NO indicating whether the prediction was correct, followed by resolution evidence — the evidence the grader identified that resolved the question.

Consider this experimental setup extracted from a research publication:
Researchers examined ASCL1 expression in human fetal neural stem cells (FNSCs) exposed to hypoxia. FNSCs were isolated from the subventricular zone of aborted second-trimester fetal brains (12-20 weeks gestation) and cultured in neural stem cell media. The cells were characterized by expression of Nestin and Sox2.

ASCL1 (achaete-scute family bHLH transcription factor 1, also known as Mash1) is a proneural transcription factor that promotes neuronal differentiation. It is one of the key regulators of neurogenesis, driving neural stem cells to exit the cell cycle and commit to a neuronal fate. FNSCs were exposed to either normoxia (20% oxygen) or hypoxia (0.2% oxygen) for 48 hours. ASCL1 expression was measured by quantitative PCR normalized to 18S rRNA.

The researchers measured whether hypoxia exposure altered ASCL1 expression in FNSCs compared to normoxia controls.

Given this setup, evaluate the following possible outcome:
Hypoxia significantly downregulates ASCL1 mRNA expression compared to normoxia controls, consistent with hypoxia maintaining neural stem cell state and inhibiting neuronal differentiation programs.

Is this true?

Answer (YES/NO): NO